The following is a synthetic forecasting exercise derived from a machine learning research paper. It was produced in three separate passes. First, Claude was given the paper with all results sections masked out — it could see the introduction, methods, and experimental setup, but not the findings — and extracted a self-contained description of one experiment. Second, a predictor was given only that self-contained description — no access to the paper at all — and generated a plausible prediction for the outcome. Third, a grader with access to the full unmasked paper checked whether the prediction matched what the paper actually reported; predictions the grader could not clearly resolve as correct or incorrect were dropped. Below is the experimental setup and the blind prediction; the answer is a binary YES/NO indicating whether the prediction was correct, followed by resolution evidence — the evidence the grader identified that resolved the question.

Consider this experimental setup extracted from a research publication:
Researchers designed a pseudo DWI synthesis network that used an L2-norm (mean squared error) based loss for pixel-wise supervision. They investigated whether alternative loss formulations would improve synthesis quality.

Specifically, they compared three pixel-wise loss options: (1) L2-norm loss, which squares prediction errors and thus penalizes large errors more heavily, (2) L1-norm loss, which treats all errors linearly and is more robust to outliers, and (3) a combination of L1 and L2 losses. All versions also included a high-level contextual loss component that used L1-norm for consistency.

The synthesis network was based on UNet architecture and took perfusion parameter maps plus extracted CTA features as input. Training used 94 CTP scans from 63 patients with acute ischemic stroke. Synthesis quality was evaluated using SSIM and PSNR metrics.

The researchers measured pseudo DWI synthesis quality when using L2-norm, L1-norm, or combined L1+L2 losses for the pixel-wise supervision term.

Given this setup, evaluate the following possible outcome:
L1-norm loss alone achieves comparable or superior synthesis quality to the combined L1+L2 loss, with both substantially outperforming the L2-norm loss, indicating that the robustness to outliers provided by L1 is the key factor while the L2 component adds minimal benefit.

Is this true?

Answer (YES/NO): NO